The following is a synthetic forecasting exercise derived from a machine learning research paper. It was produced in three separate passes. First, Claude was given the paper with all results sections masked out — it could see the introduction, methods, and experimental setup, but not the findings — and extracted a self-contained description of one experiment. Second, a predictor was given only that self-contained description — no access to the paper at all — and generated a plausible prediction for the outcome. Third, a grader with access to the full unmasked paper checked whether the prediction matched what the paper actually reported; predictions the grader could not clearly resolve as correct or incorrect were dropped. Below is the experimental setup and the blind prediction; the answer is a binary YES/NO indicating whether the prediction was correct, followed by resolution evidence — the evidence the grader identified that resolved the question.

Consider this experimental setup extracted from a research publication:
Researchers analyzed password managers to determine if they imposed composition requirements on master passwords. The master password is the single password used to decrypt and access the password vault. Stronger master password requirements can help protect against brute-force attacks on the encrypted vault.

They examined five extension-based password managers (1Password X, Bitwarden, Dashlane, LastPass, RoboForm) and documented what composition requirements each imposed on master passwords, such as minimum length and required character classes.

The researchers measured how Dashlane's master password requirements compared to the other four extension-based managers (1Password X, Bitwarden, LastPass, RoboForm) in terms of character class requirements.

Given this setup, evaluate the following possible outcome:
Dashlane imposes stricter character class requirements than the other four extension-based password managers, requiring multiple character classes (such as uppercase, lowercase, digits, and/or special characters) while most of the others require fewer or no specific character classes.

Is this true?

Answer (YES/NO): YES